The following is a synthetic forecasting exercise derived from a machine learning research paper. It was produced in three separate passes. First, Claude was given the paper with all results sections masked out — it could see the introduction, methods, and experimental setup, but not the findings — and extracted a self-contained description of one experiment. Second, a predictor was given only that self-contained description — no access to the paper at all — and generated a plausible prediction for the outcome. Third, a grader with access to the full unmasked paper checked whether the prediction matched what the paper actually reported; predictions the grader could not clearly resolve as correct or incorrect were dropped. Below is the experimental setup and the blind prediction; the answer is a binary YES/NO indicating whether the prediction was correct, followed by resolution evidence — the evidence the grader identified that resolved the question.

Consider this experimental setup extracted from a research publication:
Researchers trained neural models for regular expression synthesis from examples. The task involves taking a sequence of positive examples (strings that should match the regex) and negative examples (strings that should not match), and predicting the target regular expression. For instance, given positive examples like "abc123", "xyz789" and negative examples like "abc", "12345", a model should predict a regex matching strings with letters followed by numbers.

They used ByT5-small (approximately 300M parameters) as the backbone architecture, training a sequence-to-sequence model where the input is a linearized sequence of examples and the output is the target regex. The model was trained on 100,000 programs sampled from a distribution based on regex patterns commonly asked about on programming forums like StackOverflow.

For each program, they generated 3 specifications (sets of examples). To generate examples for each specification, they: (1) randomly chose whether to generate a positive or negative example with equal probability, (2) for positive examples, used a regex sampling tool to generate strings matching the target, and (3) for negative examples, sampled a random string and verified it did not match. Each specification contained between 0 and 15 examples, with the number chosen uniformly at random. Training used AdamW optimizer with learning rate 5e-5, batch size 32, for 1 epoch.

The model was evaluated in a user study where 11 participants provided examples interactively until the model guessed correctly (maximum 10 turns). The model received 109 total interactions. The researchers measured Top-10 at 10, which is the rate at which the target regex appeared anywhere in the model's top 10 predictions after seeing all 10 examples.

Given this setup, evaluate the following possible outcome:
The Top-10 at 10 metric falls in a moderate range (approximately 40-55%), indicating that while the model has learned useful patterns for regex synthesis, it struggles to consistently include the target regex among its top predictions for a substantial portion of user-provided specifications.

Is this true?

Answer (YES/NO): YES